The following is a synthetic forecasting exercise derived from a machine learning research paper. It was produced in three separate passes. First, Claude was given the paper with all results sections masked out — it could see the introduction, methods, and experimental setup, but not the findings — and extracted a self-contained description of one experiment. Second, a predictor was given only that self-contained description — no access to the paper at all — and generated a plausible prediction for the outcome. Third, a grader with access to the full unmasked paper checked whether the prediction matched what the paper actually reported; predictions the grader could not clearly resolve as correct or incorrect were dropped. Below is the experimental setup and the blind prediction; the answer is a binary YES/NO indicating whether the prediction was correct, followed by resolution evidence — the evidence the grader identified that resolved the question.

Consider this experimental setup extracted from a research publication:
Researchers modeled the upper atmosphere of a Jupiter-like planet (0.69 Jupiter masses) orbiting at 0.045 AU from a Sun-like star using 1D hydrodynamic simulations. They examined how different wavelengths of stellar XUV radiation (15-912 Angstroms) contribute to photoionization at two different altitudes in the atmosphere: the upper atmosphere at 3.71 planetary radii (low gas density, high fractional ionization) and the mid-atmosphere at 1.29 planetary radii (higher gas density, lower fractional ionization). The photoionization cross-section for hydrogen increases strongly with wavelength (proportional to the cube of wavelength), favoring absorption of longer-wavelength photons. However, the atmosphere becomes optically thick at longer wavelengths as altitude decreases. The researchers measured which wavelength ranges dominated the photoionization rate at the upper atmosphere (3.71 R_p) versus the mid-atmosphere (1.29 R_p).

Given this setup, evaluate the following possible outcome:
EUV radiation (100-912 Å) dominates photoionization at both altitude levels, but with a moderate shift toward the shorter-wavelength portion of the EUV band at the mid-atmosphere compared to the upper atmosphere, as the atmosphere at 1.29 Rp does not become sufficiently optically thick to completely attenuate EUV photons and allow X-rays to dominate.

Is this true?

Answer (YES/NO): YES